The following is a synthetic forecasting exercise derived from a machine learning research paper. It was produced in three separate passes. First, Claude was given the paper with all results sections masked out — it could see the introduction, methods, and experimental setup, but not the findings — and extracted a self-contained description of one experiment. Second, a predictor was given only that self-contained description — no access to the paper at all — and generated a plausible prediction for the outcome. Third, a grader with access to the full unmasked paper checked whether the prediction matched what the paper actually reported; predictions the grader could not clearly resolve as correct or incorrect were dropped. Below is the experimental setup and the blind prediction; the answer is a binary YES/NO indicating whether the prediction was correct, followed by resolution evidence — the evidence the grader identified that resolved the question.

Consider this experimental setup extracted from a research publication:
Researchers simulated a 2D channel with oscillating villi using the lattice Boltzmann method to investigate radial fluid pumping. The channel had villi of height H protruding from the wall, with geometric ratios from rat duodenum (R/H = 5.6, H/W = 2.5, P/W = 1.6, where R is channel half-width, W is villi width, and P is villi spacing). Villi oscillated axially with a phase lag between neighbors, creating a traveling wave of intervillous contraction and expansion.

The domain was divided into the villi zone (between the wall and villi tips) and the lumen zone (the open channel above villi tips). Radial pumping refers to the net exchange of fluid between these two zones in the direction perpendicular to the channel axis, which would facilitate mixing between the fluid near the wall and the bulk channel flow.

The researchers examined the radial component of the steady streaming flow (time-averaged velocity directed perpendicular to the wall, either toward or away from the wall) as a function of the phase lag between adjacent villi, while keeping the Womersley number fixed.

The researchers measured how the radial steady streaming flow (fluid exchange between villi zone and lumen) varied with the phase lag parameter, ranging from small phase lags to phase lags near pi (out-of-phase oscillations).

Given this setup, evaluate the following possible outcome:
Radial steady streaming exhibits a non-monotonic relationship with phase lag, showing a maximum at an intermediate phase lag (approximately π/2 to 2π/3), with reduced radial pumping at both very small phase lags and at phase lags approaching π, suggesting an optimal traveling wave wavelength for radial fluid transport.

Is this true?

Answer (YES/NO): YES